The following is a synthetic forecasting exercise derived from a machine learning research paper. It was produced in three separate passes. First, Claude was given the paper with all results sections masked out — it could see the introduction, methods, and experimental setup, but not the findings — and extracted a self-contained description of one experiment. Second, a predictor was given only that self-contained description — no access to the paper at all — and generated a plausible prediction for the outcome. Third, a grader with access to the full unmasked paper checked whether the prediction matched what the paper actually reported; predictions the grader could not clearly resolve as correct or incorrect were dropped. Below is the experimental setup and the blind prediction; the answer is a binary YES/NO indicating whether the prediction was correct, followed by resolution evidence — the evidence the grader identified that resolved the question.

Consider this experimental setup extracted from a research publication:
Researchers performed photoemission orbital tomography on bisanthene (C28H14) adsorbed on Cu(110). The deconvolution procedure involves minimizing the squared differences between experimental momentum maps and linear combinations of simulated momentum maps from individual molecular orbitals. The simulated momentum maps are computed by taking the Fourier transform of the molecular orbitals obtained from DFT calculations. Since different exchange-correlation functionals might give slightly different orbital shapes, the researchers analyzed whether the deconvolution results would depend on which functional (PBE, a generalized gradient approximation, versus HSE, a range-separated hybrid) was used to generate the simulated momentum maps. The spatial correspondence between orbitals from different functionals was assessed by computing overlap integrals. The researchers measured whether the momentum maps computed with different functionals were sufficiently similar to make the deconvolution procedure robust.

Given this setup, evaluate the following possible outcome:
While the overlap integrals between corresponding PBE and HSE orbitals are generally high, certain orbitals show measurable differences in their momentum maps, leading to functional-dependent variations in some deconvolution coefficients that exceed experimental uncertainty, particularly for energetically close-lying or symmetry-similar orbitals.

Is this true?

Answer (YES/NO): NO